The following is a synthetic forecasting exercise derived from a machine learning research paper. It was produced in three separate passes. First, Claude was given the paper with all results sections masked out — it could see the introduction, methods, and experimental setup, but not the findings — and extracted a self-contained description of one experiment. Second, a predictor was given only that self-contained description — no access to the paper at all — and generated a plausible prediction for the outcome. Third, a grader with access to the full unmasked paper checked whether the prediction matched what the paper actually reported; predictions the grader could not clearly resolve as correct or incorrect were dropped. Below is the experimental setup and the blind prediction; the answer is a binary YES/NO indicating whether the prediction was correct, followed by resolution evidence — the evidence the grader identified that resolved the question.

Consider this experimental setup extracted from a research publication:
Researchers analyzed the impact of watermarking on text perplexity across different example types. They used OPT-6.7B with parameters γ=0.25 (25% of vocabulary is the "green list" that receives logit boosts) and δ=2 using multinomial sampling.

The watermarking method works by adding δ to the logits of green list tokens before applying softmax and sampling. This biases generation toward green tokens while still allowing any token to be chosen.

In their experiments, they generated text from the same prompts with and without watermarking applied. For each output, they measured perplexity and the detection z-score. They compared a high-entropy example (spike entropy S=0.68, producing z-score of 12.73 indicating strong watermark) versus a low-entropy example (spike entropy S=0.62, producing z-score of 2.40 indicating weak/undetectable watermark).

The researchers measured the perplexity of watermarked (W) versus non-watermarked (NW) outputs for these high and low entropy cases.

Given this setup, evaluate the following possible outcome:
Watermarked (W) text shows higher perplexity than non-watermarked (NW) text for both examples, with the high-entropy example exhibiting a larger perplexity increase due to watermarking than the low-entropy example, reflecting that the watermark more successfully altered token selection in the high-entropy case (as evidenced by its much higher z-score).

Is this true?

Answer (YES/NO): NO